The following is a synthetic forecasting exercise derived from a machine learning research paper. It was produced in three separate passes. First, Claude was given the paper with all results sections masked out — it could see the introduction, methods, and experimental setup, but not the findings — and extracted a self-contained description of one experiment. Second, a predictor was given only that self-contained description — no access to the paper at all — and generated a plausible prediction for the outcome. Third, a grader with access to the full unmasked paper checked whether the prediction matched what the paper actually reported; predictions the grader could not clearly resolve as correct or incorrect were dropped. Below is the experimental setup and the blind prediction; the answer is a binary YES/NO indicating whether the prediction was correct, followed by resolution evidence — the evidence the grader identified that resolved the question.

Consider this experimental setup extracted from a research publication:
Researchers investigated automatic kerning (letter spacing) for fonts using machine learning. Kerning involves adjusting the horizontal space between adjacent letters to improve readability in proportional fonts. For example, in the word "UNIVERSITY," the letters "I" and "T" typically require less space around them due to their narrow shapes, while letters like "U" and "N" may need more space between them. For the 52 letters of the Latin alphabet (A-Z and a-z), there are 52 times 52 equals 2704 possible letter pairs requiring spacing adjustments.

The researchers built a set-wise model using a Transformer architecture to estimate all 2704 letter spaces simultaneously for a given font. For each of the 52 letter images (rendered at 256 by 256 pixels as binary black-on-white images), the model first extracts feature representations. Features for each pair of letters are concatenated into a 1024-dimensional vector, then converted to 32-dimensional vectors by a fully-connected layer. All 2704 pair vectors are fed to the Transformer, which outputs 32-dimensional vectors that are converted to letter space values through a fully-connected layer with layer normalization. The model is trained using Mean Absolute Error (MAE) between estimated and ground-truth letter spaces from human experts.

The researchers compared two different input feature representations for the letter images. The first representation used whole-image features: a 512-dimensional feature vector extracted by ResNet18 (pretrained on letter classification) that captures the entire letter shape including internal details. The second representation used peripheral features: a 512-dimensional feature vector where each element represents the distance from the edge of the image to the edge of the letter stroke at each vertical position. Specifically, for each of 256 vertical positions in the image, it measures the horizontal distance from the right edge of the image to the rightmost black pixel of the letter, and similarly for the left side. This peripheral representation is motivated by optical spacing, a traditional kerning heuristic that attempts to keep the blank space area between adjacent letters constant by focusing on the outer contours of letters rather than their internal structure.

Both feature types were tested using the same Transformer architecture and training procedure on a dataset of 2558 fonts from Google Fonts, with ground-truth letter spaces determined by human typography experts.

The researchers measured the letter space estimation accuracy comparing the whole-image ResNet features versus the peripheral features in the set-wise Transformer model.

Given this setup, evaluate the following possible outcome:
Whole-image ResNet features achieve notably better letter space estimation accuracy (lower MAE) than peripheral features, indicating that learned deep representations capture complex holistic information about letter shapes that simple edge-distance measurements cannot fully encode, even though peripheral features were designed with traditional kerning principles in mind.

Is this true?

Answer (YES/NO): YES